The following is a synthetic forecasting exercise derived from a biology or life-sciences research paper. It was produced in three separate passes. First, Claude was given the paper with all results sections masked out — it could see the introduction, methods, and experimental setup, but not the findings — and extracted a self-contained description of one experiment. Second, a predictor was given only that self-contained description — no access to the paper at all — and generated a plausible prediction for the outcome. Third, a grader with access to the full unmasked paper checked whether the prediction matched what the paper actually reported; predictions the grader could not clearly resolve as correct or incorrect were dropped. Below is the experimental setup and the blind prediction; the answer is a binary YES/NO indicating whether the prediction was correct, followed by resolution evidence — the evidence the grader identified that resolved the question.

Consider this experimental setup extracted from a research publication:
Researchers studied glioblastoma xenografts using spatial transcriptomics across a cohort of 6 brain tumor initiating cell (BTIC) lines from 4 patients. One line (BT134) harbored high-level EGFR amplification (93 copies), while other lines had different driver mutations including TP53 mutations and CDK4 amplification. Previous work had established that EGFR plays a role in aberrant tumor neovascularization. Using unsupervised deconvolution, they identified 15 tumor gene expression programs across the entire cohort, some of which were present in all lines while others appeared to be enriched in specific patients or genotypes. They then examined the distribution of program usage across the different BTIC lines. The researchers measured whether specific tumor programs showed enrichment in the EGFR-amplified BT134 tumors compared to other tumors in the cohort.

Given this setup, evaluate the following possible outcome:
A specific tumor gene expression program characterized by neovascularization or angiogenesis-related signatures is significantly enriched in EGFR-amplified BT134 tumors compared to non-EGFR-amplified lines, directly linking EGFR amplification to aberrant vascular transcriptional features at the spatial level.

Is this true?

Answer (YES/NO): YES